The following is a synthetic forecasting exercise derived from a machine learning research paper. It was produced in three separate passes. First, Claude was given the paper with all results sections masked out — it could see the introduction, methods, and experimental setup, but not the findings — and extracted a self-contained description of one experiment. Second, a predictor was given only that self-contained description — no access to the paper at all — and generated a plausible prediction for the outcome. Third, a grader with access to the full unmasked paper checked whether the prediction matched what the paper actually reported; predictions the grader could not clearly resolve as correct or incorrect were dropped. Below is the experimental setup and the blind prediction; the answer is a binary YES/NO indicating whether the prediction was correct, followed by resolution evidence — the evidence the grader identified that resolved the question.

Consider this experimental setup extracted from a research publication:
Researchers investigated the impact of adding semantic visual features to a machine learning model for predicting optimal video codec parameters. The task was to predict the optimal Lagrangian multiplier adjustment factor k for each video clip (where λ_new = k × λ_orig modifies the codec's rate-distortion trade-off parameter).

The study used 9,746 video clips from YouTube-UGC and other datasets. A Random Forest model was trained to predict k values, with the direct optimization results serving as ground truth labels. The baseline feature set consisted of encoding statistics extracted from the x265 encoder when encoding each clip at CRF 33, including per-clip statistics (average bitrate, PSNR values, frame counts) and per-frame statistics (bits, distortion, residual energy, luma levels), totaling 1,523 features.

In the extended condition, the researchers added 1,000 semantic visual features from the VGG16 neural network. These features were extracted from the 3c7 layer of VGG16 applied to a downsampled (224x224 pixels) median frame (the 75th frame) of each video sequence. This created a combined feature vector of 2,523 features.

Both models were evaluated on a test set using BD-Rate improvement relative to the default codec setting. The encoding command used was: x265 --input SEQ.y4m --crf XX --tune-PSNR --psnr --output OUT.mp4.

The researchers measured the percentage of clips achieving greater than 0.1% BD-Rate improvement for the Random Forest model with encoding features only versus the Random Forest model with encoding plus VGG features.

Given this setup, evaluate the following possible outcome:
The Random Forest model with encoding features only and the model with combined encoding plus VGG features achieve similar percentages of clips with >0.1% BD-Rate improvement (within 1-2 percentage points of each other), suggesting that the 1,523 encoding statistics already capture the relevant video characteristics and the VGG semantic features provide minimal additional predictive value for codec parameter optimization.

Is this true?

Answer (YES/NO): NO